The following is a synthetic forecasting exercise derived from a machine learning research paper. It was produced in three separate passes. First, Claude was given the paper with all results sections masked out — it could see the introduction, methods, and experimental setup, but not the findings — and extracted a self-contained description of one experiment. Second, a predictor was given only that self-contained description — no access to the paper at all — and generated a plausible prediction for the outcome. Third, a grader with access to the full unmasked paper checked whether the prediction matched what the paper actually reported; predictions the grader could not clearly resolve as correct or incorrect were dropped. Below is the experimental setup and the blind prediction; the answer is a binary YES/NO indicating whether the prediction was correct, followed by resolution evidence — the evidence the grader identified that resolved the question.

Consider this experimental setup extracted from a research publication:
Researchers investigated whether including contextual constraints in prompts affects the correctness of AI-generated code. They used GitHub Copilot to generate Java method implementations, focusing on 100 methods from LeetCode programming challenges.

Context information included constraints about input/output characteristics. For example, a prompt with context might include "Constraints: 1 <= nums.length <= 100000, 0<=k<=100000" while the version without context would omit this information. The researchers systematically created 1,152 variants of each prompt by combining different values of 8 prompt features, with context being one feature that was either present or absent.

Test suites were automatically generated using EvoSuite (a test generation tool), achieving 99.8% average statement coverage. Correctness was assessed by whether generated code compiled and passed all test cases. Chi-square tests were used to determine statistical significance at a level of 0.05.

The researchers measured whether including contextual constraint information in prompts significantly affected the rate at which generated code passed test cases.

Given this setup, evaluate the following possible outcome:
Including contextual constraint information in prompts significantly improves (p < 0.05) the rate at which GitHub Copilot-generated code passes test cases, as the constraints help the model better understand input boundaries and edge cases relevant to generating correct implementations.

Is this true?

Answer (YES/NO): NO